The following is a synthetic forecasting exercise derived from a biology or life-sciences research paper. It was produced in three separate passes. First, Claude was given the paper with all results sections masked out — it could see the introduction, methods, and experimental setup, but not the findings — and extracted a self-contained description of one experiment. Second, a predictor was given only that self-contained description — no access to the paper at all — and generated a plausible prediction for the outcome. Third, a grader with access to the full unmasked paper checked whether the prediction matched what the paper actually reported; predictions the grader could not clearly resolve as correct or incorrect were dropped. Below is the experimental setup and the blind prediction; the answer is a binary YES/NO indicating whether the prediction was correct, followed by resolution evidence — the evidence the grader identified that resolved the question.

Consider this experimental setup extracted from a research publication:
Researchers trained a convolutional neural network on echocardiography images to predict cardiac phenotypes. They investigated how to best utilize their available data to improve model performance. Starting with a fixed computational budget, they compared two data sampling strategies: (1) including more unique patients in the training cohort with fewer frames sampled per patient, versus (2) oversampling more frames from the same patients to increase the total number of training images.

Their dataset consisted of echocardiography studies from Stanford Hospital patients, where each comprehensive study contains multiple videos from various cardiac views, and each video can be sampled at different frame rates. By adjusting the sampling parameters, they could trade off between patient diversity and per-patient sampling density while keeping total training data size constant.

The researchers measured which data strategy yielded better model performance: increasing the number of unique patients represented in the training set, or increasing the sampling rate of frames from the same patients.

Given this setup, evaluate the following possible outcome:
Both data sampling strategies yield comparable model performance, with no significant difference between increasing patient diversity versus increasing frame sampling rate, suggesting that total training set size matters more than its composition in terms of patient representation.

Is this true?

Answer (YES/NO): NO